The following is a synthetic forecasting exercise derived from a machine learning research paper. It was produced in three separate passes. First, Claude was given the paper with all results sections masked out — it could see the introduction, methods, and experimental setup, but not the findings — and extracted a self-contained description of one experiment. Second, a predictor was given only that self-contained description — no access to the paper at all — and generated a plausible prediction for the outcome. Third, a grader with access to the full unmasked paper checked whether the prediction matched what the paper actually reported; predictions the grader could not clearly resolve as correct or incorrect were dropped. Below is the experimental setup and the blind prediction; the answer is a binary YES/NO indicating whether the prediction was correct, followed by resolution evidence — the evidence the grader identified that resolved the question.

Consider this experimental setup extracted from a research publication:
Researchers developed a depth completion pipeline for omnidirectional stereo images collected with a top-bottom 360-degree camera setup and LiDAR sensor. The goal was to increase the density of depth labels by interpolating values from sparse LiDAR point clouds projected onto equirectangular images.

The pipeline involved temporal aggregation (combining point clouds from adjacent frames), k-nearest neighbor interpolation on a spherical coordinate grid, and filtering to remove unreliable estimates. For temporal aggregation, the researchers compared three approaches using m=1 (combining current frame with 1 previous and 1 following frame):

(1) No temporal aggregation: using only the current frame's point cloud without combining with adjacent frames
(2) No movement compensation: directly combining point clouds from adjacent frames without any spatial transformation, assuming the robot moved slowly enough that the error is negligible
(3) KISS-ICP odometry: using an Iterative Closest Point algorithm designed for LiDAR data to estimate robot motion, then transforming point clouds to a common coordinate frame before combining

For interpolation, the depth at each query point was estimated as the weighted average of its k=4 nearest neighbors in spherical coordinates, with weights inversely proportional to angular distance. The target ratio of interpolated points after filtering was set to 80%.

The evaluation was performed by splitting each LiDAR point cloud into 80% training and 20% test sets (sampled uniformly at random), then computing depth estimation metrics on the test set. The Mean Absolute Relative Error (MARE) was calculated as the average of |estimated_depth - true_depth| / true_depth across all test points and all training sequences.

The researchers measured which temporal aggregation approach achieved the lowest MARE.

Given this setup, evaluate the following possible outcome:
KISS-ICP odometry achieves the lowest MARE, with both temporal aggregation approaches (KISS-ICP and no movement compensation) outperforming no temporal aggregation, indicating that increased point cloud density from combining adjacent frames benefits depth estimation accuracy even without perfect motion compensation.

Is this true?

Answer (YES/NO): NO